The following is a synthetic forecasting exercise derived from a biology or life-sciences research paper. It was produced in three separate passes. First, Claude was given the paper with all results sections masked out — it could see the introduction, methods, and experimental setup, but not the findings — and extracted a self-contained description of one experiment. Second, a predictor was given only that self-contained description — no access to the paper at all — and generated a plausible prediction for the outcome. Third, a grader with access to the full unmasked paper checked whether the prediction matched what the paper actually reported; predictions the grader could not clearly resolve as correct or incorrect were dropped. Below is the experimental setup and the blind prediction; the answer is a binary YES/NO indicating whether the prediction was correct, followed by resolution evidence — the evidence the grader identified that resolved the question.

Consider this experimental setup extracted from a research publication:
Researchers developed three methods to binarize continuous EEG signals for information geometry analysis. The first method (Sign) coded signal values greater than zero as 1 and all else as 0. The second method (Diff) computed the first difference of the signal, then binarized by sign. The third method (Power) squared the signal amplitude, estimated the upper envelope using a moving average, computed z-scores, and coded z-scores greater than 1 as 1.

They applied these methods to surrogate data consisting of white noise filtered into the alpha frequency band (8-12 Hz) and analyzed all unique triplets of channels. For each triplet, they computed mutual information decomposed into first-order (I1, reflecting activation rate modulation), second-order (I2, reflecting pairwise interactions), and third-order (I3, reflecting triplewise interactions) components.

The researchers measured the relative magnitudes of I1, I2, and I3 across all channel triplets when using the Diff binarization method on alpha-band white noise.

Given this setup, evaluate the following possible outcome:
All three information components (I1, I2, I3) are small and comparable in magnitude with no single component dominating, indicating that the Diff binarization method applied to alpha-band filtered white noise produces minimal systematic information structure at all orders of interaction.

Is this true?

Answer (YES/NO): NO